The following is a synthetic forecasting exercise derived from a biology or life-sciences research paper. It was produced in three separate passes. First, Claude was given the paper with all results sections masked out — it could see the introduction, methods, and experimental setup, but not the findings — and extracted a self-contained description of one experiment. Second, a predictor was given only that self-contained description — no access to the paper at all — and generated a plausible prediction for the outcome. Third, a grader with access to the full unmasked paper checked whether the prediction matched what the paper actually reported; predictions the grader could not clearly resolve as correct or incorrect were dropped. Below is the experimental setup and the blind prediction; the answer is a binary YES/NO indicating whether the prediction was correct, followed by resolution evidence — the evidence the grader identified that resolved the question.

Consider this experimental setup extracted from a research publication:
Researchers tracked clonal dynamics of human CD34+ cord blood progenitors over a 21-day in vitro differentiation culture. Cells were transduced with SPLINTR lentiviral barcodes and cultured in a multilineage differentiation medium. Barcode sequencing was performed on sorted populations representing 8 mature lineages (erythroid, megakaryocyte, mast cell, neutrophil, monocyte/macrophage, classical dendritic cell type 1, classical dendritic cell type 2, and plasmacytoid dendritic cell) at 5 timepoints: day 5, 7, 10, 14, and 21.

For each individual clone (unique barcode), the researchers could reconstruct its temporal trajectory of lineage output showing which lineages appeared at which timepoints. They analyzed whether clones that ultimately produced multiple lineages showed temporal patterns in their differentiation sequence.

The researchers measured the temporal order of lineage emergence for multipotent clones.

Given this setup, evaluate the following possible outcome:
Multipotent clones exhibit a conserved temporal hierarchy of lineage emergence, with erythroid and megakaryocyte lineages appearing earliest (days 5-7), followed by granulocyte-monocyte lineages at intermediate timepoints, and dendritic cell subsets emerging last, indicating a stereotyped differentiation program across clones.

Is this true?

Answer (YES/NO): NO